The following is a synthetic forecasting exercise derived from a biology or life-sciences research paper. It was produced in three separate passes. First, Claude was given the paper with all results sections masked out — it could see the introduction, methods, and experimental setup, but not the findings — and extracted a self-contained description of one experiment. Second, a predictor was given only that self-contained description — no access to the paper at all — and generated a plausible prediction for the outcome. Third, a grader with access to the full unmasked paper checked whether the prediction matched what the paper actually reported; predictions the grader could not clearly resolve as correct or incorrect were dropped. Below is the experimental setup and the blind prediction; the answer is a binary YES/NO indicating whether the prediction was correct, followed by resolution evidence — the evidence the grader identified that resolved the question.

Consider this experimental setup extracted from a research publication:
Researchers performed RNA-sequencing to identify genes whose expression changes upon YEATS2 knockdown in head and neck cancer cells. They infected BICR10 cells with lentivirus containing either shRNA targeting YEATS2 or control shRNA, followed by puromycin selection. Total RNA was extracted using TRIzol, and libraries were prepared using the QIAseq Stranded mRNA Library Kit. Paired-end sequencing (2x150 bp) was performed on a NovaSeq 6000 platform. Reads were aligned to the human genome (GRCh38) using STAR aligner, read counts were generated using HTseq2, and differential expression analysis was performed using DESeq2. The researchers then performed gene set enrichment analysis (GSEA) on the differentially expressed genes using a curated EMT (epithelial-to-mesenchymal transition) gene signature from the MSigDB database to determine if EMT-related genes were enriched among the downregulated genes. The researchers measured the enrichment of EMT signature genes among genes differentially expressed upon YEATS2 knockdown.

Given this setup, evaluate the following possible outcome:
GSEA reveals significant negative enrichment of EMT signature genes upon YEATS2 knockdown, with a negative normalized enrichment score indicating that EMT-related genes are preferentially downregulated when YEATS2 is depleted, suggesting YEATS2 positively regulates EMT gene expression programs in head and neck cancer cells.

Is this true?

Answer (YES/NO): YES